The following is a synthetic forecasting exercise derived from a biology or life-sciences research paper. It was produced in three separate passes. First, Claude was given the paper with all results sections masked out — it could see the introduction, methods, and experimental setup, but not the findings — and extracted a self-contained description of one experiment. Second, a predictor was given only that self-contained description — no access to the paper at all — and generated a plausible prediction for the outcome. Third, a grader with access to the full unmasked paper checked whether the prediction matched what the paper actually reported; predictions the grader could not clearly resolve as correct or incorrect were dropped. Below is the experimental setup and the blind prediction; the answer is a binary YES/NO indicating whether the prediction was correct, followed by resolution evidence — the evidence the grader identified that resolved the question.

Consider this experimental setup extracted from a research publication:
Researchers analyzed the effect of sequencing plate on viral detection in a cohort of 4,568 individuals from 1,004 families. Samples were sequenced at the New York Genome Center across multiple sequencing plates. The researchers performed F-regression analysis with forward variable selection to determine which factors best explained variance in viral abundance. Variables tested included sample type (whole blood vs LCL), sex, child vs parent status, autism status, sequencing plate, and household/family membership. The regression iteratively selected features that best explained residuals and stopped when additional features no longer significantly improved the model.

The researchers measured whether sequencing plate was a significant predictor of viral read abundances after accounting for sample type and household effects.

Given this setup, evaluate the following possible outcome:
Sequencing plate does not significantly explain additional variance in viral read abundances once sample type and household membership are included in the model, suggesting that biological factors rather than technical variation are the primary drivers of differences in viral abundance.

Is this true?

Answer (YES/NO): NO